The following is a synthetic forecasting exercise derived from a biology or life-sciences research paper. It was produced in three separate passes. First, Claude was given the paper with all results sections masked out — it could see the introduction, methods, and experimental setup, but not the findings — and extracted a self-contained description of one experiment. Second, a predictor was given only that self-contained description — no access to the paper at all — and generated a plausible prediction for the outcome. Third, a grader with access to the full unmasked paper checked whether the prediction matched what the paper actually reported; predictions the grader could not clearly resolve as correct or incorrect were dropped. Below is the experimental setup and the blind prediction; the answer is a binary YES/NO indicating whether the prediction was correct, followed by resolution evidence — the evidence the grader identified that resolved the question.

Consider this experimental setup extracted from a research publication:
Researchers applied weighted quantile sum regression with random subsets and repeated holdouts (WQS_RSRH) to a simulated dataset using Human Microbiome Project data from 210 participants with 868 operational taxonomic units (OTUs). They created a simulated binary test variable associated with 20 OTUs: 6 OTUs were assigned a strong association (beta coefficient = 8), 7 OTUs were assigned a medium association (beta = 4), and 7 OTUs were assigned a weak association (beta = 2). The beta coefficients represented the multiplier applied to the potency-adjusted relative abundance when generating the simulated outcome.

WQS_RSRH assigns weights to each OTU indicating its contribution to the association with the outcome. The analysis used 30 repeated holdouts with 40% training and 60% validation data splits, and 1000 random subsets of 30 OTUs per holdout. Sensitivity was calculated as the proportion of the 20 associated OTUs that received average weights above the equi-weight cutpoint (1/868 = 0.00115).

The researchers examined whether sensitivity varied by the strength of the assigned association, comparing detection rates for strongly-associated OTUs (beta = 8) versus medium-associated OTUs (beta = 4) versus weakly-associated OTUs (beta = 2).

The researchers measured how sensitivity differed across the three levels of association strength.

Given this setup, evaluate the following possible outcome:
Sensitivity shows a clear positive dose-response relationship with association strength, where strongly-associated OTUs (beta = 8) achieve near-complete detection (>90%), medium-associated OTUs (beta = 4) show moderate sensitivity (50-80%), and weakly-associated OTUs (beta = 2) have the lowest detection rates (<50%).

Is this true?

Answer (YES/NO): NO